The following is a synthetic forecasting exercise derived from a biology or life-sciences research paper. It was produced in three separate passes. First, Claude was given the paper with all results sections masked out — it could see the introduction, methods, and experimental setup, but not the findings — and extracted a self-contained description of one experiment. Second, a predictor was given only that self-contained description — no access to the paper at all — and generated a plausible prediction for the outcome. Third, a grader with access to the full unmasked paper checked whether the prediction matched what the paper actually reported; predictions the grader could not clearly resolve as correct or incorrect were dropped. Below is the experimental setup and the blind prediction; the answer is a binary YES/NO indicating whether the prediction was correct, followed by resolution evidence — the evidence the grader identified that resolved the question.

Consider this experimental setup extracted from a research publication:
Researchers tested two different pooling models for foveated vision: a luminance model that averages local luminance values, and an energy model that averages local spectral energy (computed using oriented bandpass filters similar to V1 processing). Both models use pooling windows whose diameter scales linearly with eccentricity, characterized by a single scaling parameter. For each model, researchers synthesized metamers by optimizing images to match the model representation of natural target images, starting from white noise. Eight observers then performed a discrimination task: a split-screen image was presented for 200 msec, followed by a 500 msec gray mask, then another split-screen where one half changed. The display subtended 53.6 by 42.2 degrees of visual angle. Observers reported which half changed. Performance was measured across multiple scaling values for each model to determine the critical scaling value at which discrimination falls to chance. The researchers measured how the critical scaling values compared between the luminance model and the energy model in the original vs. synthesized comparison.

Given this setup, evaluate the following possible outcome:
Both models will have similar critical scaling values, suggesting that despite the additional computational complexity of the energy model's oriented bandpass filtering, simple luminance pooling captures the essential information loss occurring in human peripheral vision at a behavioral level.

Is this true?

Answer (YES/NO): NO